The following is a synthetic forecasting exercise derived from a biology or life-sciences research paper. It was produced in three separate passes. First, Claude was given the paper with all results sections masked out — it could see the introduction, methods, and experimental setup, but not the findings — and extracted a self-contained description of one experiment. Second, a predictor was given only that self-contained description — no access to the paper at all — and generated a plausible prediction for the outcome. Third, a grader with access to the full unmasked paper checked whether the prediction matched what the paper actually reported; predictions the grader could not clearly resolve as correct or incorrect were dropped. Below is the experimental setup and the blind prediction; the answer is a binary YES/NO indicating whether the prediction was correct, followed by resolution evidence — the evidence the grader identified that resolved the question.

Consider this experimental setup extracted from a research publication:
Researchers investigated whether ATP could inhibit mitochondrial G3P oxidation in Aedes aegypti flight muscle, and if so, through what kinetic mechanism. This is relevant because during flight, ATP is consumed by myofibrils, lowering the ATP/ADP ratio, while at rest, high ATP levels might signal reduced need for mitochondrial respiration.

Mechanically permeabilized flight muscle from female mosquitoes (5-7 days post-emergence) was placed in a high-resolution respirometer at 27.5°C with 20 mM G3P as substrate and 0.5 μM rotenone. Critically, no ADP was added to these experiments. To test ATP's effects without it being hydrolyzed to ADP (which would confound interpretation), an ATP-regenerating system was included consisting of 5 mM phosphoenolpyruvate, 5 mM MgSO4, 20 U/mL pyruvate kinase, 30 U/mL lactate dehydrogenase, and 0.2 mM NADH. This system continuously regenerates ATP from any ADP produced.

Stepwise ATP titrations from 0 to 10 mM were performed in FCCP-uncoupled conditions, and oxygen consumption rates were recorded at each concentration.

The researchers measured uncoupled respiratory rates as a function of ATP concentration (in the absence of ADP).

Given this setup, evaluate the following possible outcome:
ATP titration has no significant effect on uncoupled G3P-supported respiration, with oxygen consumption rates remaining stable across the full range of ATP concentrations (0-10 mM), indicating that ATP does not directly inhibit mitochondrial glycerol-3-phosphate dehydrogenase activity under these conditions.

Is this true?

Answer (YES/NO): NO